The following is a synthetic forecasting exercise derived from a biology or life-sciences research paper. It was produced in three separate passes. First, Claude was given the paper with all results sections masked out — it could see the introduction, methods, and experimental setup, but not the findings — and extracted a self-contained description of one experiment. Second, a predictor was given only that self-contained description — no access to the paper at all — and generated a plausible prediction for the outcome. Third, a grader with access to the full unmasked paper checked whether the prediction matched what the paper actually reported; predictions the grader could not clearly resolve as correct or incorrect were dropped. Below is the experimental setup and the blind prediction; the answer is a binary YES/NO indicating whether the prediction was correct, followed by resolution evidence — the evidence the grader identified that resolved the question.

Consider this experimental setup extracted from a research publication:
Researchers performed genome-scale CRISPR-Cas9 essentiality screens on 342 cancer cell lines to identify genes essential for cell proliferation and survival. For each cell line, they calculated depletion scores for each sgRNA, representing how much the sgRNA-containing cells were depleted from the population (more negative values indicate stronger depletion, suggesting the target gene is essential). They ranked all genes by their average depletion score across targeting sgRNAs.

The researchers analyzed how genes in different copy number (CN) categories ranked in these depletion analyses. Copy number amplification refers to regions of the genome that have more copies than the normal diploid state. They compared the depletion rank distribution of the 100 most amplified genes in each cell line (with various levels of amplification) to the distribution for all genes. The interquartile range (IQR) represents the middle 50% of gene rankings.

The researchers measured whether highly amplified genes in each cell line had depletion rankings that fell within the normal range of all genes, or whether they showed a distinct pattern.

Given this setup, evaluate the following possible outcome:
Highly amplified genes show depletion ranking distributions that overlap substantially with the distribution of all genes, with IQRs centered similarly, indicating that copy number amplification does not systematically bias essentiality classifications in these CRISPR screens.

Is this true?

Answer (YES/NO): NO